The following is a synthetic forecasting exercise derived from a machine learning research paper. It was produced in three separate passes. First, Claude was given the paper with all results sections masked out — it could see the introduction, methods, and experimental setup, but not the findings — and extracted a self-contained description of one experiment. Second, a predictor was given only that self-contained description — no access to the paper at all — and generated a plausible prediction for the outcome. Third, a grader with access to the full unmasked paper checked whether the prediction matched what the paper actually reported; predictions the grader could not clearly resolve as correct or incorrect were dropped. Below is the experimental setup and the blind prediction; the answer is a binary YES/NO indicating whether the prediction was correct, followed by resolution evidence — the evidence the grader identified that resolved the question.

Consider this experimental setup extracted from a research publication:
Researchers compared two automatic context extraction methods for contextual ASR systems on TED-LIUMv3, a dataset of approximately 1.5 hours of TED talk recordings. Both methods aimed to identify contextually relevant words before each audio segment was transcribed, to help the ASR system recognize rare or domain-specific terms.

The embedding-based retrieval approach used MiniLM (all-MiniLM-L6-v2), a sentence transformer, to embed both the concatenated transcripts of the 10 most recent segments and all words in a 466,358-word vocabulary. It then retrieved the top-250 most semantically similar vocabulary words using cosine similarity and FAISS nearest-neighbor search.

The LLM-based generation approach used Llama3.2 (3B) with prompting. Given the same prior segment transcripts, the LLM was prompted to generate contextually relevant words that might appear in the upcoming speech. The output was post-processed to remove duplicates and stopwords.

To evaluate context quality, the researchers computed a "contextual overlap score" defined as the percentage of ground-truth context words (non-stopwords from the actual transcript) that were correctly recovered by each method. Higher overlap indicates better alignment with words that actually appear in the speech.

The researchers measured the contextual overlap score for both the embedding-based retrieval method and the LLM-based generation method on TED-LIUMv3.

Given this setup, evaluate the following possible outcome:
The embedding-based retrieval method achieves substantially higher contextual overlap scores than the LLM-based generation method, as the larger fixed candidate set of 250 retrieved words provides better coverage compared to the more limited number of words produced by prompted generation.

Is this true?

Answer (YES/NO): NO